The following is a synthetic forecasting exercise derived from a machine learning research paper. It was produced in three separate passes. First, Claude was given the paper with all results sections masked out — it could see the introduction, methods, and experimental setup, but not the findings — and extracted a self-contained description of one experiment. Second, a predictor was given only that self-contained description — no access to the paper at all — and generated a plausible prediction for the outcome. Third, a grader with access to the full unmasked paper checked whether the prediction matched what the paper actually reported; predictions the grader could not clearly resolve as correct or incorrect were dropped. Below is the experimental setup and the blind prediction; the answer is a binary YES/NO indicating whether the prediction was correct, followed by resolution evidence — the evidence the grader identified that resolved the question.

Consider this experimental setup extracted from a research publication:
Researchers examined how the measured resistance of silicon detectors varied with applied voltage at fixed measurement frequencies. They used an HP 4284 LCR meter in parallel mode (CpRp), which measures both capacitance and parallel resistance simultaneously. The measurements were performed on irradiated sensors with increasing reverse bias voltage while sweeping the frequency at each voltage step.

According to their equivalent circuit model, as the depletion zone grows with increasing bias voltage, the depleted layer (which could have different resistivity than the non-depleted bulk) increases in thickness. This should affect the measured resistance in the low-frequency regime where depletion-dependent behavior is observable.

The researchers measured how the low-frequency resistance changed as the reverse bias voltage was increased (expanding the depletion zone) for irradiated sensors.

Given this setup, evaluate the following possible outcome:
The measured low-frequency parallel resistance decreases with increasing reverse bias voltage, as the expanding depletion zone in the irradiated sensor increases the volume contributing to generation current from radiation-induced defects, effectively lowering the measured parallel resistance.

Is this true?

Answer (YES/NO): NO